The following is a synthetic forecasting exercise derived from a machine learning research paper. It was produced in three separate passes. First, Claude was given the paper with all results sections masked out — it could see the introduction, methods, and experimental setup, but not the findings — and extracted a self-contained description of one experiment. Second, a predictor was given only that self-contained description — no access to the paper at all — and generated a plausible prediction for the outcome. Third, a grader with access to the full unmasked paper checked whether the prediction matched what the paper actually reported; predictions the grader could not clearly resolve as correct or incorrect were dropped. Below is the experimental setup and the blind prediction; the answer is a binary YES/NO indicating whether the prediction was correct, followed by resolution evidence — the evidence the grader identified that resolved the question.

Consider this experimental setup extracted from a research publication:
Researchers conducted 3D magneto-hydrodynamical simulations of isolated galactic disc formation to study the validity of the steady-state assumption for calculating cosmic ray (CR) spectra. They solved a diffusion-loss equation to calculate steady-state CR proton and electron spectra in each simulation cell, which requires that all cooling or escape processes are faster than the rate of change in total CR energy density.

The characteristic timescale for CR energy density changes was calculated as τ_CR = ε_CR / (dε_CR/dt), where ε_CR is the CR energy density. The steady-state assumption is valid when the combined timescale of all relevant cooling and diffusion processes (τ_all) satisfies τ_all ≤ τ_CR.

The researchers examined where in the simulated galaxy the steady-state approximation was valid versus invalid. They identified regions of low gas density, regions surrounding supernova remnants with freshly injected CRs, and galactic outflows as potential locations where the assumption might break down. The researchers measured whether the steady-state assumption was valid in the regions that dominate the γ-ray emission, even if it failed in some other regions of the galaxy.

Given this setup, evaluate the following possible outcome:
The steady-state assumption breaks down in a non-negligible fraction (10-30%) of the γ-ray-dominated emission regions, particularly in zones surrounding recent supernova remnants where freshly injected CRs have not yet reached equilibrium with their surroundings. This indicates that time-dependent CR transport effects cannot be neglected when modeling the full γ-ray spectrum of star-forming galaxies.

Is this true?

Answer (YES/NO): NO